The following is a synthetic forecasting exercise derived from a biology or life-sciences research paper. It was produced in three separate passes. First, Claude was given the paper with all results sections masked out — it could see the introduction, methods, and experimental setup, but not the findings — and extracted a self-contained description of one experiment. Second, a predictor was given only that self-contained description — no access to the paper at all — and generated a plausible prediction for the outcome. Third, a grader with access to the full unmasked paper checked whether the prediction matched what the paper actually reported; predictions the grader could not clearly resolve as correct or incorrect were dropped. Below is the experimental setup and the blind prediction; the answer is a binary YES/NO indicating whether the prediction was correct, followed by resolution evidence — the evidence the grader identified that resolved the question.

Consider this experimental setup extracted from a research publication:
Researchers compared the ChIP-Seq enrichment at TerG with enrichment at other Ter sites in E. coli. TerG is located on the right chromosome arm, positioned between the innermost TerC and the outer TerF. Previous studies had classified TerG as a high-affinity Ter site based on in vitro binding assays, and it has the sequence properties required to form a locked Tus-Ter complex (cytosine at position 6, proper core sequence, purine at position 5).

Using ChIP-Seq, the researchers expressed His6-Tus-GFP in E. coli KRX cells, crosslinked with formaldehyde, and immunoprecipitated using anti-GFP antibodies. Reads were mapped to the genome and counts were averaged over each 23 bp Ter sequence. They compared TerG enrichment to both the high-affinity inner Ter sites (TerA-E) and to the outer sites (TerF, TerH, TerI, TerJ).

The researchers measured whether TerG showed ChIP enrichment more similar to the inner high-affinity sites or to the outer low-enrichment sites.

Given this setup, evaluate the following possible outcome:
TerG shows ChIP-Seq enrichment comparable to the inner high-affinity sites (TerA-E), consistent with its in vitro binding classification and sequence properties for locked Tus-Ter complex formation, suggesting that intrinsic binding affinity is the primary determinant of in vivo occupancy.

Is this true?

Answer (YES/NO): YES